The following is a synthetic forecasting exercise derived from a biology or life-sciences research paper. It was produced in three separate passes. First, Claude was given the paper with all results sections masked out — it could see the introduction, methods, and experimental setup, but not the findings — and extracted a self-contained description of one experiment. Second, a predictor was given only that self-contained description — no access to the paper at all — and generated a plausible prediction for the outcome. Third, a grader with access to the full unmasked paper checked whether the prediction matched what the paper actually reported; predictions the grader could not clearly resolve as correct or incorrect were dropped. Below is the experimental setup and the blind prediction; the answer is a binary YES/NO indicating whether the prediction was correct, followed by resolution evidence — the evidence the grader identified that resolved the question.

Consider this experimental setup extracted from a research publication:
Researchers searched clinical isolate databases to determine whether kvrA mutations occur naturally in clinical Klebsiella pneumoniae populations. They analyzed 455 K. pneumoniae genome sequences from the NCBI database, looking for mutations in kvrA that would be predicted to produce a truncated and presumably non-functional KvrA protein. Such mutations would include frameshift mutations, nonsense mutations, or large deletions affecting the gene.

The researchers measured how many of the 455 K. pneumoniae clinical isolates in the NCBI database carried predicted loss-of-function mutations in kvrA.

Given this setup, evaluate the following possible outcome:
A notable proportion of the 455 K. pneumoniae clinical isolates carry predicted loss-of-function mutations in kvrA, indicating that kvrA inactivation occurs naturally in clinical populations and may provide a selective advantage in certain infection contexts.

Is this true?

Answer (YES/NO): NO